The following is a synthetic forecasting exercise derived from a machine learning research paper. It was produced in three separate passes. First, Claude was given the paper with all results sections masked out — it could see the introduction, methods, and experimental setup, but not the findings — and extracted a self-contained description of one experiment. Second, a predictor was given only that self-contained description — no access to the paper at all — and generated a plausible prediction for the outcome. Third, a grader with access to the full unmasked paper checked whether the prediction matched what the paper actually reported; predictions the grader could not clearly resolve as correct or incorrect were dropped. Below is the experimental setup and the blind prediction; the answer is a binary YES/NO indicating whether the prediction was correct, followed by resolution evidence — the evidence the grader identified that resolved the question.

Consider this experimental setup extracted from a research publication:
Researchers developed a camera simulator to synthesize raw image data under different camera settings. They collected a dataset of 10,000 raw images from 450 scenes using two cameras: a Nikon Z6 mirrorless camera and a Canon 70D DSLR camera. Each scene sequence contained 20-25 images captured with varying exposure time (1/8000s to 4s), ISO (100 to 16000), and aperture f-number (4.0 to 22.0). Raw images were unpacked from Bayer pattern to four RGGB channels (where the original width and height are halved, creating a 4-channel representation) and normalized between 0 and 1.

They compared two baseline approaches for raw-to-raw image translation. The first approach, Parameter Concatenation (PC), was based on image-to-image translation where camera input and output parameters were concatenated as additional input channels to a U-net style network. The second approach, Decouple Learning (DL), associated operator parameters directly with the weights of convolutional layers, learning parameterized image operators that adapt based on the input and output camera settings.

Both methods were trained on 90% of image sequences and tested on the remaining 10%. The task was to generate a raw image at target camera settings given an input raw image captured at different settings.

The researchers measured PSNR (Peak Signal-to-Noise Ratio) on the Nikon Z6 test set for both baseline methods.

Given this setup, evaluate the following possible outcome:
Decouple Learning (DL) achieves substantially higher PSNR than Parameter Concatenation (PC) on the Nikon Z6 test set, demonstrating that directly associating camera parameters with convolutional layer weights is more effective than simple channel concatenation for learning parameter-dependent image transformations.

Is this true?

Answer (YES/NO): YES